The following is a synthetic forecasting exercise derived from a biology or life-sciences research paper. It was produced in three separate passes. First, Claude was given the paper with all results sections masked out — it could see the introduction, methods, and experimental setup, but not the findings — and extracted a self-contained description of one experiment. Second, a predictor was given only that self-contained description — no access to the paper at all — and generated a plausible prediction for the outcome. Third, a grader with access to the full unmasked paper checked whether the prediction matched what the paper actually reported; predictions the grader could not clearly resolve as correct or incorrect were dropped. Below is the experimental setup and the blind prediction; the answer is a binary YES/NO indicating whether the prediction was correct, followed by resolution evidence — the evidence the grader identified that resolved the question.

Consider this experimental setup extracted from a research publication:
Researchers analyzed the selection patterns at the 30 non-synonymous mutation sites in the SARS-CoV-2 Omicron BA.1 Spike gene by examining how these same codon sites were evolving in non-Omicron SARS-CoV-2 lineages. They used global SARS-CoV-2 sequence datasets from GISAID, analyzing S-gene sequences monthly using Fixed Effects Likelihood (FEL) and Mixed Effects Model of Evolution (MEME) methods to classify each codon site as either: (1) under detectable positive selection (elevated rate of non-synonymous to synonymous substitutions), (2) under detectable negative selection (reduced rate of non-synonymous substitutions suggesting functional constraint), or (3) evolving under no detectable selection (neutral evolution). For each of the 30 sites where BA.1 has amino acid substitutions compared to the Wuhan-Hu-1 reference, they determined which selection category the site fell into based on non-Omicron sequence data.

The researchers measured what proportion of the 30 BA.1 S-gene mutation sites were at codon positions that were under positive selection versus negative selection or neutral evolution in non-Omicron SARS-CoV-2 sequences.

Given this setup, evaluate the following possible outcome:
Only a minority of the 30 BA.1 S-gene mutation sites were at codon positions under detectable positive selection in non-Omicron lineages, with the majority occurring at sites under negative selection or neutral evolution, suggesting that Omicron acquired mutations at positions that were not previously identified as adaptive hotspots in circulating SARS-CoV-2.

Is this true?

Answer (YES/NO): NO